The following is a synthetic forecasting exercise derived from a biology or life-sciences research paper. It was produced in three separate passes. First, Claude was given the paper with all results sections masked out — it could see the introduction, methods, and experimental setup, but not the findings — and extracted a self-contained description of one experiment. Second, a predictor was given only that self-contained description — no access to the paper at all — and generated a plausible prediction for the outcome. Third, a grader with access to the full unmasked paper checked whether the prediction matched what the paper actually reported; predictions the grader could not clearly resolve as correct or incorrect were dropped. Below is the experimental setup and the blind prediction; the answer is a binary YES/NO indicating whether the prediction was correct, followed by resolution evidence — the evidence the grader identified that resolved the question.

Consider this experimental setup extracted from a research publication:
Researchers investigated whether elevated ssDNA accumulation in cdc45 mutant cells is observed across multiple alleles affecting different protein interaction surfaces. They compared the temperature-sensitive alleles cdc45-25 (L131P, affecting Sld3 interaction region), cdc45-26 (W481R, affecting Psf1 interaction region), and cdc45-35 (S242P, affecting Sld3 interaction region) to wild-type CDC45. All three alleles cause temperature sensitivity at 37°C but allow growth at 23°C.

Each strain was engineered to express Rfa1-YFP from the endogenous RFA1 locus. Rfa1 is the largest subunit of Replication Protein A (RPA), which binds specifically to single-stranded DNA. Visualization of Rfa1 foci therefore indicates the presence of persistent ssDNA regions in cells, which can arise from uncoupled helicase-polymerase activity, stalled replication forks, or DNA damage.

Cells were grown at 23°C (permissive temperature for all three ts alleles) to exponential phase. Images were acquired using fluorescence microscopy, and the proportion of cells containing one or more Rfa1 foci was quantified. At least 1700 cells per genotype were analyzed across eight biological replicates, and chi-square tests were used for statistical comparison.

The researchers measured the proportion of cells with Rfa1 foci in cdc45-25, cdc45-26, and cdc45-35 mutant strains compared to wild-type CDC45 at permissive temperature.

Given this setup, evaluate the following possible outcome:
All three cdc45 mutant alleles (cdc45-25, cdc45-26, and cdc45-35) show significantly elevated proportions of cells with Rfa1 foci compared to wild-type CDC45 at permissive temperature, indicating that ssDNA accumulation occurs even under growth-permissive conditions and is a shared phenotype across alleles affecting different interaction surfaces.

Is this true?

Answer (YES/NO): YES